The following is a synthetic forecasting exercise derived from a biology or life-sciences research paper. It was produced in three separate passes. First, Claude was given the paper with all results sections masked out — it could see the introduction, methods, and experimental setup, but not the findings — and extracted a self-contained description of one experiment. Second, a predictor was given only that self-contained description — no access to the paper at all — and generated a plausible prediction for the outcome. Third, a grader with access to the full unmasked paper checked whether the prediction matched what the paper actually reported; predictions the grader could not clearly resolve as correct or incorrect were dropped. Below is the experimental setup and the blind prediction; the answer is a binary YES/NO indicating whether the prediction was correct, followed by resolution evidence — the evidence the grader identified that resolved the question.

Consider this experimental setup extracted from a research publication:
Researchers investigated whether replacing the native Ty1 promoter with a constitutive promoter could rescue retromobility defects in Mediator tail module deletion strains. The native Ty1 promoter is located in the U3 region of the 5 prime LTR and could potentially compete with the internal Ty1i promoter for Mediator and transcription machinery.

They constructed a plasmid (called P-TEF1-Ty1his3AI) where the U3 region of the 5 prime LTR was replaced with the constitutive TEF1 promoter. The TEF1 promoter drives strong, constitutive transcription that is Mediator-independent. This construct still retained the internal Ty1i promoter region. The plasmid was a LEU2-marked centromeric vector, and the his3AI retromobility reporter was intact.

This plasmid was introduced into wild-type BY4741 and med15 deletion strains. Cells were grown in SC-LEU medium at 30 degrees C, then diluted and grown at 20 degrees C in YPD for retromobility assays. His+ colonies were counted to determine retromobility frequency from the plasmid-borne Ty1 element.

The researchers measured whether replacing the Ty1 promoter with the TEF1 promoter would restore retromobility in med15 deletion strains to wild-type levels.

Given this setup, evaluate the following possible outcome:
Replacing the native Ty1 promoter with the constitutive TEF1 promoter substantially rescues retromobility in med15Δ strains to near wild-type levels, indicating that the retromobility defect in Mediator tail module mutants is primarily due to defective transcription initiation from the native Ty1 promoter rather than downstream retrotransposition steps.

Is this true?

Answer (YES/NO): NO